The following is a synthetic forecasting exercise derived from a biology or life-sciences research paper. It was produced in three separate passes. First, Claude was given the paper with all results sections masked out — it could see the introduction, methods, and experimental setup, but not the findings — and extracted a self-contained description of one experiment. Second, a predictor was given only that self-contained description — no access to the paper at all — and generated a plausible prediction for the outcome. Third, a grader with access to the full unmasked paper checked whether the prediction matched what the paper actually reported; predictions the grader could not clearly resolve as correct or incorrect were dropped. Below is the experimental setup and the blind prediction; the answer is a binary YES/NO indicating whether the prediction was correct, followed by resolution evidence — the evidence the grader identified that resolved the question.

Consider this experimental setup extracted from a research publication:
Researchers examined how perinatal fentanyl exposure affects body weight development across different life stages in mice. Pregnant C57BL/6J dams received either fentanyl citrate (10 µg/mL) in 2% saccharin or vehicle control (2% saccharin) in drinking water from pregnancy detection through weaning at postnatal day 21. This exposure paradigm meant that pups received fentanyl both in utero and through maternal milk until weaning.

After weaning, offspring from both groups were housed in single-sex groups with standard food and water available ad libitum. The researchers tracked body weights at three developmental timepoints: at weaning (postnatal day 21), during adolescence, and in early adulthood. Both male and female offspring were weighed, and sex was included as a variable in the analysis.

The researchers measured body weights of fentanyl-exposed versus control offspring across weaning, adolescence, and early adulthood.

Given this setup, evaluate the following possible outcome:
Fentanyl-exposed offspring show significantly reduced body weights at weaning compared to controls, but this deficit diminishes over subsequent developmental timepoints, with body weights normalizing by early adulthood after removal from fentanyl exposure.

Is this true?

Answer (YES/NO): NO